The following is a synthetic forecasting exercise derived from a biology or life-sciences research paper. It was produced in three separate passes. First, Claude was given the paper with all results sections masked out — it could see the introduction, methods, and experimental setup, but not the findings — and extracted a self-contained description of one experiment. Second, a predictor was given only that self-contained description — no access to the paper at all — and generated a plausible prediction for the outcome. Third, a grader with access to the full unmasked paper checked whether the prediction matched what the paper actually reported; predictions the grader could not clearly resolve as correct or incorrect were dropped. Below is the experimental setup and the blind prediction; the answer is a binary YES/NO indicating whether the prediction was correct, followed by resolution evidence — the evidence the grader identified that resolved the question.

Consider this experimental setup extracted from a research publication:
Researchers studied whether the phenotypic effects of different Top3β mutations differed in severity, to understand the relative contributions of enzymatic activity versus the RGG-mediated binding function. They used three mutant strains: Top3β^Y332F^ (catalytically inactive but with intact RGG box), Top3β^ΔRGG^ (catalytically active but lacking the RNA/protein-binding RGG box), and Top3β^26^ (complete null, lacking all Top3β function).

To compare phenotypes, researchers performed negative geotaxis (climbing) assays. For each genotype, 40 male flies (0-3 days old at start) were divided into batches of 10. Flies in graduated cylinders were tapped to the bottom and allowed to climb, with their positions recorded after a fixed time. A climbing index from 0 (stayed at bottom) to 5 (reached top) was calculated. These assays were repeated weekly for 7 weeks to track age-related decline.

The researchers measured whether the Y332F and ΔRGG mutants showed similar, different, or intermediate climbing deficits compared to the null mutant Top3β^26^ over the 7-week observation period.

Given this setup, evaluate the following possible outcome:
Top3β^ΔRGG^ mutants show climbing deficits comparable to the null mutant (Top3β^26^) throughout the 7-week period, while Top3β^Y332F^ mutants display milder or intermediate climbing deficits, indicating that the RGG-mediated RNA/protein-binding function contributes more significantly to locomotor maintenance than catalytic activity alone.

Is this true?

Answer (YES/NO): NO